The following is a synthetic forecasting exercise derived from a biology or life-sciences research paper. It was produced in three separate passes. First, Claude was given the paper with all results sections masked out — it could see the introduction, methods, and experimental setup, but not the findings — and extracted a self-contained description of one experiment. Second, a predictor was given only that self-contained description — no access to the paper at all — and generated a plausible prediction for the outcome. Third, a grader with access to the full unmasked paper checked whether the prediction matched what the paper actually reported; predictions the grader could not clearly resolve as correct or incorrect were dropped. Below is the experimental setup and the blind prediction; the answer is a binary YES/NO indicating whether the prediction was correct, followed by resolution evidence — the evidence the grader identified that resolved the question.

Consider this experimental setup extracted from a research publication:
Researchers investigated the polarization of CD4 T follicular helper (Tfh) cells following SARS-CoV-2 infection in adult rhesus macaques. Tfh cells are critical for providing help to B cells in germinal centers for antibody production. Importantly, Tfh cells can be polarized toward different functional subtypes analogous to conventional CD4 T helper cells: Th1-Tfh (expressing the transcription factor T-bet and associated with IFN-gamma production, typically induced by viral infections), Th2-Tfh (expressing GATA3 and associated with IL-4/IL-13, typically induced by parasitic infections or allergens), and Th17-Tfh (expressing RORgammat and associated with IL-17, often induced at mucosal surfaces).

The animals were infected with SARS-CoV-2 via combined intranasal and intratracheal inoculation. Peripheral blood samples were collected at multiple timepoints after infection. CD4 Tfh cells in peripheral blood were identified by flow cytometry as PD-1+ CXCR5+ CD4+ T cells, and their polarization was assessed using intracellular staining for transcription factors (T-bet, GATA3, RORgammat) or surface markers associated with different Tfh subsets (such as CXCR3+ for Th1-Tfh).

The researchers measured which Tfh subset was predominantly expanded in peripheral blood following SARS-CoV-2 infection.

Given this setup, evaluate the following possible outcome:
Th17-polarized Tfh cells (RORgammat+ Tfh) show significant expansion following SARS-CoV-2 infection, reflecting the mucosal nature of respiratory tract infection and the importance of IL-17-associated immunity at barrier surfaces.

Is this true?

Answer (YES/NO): NO